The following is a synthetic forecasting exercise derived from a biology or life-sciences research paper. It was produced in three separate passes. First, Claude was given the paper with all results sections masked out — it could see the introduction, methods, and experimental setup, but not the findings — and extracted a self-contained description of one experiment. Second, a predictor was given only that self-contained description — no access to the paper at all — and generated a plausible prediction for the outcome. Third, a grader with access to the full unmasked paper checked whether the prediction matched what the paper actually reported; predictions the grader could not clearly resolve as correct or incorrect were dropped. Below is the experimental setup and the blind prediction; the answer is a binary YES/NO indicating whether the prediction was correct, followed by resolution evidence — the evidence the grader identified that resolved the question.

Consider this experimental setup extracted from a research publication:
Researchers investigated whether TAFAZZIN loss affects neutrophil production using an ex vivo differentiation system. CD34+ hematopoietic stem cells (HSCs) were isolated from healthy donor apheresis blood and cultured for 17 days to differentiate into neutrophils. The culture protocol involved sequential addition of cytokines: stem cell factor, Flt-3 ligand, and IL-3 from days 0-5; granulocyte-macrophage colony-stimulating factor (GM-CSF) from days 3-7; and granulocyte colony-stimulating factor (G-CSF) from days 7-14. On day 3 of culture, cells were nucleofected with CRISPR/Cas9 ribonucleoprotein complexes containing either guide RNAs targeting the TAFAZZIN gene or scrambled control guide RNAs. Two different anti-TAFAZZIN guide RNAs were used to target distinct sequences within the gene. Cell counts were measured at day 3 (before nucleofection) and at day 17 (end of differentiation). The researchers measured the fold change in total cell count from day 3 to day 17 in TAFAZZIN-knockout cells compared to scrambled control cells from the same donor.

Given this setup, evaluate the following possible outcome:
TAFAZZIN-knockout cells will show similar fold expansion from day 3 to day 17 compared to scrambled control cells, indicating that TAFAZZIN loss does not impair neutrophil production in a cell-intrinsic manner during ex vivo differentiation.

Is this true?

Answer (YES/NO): NO